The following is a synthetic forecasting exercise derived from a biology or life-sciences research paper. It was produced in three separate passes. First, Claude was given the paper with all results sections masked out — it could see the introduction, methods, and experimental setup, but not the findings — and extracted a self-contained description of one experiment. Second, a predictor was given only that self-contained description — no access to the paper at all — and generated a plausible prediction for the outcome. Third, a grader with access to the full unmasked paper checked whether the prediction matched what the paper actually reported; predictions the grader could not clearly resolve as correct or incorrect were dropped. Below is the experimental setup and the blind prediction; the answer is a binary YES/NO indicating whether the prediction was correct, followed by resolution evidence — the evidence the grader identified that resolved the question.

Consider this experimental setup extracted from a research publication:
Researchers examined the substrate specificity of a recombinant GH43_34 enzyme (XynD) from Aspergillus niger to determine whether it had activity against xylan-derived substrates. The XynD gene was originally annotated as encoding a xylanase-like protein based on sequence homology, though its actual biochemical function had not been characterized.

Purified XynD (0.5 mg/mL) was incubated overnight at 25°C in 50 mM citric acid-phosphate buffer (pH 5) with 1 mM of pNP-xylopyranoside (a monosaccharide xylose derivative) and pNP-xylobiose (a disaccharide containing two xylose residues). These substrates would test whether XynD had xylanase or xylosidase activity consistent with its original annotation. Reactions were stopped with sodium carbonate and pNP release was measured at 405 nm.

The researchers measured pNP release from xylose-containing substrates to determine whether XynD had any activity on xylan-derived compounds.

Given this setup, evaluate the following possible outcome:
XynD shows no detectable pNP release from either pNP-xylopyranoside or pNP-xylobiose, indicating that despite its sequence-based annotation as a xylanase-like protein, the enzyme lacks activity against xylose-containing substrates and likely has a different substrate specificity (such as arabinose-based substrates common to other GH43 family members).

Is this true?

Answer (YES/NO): NO